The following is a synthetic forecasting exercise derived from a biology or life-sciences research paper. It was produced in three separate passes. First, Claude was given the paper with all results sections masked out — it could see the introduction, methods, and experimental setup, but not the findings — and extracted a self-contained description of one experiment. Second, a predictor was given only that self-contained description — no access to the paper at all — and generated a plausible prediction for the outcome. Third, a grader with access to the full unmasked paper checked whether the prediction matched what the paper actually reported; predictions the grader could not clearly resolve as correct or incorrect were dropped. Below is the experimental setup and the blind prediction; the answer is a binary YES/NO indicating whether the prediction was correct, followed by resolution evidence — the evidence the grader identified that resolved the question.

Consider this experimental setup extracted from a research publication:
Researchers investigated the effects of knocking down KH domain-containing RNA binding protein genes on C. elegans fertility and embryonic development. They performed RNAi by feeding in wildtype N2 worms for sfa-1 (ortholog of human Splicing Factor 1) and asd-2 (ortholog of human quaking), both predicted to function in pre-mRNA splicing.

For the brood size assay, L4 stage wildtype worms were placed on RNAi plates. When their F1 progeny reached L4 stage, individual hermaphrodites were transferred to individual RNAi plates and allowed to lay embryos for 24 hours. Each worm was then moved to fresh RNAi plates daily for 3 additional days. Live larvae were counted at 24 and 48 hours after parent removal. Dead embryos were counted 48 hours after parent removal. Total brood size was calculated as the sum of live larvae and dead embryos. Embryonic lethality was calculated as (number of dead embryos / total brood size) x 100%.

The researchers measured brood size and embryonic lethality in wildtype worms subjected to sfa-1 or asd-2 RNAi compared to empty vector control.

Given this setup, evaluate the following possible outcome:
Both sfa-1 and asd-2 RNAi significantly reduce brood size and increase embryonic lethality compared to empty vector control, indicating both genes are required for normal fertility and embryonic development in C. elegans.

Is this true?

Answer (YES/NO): NO